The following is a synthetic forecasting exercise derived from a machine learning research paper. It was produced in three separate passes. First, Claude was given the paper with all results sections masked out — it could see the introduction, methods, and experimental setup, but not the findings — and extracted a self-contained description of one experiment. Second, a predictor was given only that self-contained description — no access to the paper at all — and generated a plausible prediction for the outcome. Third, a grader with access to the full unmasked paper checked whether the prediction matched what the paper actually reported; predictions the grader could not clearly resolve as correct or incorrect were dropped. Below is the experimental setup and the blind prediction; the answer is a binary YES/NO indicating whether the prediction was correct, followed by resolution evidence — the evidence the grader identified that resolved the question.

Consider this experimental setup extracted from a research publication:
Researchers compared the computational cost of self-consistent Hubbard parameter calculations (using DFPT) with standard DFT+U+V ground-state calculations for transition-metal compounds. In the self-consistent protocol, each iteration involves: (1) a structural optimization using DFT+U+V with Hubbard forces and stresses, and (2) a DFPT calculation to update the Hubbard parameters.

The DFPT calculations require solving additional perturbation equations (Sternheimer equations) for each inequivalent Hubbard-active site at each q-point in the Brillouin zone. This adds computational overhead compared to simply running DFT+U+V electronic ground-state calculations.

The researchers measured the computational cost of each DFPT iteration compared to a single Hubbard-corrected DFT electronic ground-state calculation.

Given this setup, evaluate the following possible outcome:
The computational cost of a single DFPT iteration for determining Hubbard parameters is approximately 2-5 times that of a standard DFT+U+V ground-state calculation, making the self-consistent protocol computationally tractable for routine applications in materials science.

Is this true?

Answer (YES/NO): NO